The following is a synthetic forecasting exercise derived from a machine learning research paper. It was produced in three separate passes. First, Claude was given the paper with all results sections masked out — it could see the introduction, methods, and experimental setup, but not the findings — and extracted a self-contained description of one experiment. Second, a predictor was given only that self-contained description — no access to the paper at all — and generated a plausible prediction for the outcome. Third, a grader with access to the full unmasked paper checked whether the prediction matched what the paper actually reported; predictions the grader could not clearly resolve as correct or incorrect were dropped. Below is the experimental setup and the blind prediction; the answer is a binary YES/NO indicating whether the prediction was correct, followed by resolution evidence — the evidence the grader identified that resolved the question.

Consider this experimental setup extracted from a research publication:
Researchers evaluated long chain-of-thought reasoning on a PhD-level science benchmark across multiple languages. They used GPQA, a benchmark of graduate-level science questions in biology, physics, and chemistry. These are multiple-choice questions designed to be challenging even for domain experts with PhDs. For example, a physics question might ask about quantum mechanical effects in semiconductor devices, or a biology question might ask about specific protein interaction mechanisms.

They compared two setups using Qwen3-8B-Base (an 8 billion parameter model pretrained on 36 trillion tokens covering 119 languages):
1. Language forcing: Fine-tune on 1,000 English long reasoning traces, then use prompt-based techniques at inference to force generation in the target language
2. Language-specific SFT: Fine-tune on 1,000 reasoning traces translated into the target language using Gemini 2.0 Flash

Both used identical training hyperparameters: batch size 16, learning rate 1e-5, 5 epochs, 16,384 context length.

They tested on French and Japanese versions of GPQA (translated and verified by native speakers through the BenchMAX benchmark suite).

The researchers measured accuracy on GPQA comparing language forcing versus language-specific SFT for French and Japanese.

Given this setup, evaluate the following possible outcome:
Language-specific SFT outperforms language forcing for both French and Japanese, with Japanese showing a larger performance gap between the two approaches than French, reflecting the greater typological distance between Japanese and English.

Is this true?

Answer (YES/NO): NO